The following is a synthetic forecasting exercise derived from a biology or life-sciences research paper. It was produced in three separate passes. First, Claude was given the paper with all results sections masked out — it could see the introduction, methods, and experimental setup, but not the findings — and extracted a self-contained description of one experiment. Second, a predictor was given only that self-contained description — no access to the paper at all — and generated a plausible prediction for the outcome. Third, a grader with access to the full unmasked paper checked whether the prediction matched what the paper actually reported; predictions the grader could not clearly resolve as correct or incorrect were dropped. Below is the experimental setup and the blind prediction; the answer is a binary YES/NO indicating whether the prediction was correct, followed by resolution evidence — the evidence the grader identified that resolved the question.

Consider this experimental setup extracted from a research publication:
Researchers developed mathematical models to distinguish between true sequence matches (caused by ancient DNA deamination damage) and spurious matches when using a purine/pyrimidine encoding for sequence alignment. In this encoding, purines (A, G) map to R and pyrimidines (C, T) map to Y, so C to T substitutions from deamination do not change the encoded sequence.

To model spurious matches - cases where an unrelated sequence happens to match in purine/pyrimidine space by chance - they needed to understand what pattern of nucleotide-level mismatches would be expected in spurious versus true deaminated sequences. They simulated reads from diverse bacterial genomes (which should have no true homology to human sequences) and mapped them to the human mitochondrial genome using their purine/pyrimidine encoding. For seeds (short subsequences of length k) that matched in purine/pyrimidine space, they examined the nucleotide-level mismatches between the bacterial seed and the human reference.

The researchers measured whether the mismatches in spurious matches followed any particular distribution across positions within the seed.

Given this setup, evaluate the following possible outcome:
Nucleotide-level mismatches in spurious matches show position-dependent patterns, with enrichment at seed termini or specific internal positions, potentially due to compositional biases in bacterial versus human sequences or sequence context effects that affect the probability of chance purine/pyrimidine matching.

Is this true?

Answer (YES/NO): NO